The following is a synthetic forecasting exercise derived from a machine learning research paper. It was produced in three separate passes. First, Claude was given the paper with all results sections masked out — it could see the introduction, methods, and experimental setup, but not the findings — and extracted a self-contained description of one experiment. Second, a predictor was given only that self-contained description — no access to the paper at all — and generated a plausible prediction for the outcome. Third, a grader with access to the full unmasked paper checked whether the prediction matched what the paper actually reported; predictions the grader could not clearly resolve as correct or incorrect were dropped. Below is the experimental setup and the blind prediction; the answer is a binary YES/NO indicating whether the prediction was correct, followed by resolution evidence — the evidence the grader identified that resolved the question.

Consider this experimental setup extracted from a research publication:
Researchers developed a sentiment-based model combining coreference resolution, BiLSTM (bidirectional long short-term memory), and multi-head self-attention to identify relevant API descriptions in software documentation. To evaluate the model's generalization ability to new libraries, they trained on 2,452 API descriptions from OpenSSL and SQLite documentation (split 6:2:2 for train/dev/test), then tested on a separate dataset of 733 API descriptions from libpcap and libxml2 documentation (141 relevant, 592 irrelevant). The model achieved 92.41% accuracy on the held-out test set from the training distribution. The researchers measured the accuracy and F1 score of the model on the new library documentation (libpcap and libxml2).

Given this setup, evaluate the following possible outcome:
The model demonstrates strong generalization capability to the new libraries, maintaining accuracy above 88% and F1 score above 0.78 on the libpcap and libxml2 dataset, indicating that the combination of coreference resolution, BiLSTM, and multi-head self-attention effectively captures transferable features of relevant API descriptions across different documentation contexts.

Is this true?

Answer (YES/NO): NO